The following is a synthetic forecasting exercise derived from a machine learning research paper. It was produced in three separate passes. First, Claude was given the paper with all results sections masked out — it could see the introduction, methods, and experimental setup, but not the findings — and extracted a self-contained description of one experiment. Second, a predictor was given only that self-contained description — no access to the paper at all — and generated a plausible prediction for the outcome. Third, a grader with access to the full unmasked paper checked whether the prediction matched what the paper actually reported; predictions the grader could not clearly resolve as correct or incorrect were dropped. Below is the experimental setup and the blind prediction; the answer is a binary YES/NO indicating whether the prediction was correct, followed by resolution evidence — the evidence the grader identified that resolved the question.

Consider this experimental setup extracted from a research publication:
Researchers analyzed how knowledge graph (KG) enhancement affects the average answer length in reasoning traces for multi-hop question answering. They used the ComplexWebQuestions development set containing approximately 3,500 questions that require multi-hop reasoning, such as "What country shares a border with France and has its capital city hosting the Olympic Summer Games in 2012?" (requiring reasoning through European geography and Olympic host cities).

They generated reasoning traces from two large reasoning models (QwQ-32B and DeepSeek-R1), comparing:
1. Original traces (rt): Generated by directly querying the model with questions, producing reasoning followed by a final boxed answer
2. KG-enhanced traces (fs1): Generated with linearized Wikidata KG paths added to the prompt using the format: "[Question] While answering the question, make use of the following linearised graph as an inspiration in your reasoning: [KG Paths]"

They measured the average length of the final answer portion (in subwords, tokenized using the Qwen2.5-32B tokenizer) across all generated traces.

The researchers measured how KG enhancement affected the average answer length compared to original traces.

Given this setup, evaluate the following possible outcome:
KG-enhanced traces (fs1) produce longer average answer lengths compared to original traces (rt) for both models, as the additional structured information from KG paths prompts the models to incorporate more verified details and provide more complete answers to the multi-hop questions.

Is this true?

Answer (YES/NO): YES